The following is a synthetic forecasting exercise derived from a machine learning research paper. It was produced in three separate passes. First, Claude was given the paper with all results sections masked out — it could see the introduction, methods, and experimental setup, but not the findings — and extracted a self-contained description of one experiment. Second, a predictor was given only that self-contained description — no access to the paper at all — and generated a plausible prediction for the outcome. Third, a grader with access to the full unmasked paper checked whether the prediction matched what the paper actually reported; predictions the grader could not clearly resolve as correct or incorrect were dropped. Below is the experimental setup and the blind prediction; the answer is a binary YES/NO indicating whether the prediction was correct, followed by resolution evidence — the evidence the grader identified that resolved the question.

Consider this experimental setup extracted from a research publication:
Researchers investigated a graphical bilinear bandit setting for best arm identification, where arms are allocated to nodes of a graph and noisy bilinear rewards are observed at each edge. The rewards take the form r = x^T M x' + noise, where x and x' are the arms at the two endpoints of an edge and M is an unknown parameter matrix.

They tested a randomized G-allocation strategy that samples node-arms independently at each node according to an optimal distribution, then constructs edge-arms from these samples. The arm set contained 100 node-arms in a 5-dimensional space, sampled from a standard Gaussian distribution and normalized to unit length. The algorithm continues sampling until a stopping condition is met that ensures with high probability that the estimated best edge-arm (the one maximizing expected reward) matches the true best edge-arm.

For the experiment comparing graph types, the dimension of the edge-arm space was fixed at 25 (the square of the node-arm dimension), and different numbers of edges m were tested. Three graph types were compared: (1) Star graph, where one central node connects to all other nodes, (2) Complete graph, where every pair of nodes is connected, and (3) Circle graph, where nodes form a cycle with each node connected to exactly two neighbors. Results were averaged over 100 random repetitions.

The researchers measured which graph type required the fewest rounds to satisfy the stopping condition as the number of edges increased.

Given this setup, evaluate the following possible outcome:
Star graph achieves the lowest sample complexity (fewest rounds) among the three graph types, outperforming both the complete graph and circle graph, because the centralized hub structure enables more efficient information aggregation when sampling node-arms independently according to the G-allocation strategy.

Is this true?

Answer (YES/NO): NO